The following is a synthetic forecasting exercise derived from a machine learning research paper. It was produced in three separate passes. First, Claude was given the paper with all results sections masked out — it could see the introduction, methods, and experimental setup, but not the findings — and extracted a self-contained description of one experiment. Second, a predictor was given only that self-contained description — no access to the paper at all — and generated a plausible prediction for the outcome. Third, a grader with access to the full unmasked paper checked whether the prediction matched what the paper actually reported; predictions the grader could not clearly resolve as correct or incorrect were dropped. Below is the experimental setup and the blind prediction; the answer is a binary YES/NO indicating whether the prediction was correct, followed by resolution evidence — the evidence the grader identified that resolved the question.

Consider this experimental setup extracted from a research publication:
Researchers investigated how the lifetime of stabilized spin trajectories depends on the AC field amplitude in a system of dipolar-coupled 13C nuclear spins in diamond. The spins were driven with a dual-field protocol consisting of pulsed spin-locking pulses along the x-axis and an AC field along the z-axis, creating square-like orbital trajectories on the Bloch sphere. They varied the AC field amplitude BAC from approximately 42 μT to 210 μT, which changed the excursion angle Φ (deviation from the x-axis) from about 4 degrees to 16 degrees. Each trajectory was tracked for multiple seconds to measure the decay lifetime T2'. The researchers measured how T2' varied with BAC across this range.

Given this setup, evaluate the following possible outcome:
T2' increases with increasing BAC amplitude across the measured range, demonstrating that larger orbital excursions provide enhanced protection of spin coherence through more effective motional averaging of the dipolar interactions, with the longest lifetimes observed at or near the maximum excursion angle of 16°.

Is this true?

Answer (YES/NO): NO